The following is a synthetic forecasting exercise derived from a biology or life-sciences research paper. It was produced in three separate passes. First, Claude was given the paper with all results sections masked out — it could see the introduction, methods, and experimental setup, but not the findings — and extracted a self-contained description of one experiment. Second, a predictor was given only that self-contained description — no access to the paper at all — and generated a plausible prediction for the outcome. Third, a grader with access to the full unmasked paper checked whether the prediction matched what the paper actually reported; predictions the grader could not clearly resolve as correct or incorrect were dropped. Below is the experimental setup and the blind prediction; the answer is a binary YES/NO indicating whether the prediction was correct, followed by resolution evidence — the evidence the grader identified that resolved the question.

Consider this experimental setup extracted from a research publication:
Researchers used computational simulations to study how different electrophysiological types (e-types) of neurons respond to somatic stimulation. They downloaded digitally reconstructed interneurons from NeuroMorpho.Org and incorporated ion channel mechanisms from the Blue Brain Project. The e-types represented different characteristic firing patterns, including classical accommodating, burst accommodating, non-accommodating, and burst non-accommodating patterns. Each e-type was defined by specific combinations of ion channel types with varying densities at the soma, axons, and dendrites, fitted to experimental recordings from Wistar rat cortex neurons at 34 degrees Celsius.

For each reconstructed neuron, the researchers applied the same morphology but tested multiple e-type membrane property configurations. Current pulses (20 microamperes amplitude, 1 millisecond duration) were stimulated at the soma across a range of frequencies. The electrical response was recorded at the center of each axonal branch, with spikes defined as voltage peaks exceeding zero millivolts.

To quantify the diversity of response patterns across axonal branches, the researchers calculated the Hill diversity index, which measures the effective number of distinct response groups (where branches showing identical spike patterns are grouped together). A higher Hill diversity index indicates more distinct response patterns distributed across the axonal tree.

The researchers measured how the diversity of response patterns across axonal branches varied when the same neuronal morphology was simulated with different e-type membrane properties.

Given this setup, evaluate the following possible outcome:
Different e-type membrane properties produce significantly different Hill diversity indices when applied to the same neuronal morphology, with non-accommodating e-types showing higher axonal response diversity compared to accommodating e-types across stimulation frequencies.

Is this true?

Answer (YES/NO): NO